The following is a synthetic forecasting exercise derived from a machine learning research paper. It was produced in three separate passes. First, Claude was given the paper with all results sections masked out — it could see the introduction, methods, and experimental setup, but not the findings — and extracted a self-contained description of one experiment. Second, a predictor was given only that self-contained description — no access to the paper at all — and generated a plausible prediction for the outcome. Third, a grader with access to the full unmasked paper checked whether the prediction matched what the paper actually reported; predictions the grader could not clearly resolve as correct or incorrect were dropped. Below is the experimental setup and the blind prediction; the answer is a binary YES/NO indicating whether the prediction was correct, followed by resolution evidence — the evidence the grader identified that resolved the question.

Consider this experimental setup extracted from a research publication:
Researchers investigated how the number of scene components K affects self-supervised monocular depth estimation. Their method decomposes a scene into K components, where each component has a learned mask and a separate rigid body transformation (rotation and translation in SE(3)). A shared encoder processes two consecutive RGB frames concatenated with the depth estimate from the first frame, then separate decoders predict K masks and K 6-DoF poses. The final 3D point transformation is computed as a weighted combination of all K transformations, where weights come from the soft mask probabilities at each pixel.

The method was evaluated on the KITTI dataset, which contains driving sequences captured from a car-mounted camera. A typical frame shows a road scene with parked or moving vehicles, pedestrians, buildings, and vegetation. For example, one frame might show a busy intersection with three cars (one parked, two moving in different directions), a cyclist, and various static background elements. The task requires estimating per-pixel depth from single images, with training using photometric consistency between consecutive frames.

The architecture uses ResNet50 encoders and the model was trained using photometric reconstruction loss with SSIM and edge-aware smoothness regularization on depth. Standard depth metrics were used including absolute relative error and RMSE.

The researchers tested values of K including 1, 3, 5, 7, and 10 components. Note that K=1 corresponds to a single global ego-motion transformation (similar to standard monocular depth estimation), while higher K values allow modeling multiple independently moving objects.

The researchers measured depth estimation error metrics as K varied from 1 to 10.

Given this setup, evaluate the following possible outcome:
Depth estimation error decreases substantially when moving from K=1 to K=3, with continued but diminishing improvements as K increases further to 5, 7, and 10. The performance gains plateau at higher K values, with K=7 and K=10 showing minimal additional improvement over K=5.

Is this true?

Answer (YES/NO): NO